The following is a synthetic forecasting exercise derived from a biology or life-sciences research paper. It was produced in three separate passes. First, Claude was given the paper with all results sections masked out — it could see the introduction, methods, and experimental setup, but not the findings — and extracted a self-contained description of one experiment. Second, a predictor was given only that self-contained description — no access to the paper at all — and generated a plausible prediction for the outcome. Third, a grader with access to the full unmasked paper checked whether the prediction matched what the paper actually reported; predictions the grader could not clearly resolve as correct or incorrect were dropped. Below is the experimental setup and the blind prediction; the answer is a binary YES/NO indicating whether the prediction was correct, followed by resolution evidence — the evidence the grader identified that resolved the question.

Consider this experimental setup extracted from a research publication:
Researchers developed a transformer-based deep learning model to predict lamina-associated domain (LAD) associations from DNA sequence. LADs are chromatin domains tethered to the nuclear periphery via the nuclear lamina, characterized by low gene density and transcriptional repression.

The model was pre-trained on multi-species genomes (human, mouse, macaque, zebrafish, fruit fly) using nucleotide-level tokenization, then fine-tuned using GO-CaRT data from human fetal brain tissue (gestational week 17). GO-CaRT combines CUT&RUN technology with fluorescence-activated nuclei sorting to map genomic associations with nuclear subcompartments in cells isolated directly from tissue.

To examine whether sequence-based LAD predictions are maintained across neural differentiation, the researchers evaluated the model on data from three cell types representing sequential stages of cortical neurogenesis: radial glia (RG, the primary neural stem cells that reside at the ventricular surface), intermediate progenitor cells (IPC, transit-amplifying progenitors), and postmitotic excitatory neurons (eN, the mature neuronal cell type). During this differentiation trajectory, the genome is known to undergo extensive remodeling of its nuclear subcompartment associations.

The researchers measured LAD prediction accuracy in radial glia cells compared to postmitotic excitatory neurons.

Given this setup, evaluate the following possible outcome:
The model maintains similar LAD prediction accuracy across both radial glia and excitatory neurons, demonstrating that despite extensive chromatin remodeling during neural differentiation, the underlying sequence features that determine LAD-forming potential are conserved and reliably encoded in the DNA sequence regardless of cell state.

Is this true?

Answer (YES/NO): NO